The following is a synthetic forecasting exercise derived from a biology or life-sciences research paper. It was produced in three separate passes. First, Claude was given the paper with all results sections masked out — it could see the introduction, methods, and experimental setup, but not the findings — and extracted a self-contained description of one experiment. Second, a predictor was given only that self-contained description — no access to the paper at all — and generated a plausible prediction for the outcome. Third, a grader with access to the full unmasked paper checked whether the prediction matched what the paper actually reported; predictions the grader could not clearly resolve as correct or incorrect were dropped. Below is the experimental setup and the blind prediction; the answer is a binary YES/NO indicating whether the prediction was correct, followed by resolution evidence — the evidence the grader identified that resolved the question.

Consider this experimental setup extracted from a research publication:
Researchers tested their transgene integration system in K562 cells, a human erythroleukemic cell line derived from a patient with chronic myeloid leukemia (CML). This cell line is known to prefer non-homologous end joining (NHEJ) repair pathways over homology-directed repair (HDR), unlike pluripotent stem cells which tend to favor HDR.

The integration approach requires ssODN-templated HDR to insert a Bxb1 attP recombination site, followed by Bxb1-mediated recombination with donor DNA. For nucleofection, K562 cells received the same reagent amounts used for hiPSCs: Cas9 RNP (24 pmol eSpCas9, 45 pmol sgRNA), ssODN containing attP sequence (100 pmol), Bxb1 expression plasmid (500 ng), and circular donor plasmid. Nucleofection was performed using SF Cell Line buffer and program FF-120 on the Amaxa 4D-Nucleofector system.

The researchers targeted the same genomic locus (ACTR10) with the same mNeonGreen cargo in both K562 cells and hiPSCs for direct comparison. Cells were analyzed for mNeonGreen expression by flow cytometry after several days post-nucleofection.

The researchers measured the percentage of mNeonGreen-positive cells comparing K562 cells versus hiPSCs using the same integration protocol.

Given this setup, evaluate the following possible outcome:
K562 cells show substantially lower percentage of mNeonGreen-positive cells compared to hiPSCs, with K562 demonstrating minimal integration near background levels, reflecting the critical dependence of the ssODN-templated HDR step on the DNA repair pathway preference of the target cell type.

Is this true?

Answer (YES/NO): NO